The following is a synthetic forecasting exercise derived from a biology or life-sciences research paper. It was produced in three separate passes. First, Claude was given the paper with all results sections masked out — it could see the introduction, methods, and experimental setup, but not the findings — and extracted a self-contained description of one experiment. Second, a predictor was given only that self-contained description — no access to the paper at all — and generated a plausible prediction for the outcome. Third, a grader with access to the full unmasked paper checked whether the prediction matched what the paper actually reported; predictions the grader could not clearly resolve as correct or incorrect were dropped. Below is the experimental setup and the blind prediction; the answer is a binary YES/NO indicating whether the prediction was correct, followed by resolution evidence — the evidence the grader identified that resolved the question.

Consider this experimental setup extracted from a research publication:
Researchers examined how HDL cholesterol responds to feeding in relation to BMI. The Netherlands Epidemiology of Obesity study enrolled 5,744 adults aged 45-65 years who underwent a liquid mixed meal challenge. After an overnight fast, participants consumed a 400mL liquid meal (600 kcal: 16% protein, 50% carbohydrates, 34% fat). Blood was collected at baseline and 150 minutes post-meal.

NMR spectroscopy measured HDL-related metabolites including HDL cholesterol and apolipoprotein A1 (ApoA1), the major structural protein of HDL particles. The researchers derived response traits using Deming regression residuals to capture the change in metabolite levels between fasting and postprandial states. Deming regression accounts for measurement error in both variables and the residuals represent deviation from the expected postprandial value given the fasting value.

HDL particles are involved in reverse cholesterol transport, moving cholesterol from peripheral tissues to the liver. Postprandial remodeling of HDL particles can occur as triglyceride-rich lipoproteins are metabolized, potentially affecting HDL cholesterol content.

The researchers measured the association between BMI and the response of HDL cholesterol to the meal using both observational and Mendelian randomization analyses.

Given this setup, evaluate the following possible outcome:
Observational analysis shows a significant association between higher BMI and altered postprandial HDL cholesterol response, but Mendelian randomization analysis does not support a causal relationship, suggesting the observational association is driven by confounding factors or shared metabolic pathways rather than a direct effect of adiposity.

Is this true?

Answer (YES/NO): YES